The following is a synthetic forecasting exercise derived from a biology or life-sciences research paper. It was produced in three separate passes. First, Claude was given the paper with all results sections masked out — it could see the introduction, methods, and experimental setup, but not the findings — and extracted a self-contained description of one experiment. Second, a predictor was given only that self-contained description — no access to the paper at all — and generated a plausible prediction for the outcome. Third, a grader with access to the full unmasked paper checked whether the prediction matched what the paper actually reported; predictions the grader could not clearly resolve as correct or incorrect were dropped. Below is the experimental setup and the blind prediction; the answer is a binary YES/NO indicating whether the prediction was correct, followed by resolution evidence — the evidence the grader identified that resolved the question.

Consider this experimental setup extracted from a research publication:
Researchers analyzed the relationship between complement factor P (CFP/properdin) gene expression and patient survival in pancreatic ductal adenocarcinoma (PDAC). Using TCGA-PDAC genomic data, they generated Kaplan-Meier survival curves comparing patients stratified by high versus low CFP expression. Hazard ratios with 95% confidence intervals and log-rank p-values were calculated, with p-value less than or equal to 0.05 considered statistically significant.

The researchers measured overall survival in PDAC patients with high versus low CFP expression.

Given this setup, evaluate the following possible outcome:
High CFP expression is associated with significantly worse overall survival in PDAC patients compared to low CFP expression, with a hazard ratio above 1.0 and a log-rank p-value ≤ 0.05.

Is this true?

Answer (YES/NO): NO